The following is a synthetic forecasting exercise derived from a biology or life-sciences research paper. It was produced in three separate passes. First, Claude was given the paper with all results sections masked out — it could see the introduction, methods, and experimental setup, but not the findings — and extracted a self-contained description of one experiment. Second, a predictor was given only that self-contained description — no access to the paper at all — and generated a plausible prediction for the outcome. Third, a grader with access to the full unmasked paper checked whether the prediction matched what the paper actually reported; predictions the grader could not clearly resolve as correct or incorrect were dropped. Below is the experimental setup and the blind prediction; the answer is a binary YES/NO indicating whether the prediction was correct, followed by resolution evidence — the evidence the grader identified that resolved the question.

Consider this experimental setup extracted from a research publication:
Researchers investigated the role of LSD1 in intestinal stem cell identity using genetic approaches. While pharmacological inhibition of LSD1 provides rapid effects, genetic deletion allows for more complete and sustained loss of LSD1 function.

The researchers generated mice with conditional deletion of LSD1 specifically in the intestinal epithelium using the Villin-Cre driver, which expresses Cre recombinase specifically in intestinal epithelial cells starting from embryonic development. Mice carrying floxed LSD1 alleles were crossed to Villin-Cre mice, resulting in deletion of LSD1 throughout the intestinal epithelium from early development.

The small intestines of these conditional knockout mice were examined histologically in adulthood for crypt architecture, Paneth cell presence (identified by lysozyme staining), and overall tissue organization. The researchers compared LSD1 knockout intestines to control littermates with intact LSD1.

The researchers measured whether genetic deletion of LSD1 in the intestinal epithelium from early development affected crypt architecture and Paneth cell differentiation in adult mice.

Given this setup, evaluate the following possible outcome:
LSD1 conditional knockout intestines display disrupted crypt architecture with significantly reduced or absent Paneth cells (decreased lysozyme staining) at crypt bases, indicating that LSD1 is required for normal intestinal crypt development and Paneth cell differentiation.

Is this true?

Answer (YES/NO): NO